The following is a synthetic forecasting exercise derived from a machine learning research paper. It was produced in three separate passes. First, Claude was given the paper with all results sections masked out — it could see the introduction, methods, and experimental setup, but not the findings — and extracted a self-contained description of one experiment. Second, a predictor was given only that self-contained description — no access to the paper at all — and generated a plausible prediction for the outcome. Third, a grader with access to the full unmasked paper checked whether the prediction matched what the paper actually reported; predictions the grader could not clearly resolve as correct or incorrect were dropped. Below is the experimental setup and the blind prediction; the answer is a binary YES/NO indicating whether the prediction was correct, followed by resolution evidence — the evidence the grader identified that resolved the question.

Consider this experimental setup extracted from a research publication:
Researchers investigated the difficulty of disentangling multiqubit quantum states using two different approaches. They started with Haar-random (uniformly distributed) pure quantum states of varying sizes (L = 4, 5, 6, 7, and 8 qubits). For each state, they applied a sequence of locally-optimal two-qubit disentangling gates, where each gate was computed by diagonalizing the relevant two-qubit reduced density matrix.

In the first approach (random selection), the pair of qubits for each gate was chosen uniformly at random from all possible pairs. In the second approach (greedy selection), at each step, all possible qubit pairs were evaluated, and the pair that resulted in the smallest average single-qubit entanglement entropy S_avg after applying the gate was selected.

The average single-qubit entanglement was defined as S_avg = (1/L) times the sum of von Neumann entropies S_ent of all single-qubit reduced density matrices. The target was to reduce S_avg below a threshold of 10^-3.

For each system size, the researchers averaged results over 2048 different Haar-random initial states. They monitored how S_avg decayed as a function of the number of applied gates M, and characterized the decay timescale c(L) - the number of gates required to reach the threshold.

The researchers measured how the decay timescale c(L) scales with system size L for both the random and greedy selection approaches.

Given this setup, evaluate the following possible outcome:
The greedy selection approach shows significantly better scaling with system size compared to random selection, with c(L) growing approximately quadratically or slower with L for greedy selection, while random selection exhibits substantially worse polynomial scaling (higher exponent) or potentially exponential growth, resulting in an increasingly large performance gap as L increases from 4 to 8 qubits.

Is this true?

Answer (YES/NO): NO